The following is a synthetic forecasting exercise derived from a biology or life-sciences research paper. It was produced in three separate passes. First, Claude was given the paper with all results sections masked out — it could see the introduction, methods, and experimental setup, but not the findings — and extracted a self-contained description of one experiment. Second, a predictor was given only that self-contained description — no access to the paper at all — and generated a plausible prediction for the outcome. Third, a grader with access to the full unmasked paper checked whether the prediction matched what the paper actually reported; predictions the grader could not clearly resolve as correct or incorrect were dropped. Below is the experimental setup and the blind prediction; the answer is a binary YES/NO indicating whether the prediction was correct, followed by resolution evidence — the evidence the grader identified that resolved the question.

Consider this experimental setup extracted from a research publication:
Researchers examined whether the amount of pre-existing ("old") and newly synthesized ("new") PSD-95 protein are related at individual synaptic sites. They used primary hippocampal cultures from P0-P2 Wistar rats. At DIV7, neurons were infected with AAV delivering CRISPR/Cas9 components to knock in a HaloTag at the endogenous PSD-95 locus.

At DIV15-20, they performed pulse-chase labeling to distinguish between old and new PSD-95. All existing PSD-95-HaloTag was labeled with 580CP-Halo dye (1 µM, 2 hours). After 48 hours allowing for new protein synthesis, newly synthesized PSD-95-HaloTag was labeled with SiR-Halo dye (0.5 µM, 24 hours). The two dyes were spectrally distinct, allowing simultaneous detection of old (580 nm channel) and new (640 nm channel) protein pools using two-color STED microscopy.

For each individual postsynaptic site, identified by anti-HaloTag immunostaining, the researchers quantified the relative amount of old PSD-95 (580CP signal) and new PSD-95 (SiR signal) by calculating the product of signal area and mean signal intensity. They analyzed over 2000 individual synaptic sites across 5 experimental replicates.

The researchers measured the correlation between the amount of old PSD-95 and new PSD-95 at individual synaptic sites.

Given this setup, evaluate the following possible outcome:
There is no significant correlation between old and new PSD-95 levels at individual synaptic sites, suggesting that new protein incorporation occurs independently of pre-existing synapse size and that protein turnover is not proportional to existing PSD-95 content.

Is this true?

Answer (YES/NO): NO